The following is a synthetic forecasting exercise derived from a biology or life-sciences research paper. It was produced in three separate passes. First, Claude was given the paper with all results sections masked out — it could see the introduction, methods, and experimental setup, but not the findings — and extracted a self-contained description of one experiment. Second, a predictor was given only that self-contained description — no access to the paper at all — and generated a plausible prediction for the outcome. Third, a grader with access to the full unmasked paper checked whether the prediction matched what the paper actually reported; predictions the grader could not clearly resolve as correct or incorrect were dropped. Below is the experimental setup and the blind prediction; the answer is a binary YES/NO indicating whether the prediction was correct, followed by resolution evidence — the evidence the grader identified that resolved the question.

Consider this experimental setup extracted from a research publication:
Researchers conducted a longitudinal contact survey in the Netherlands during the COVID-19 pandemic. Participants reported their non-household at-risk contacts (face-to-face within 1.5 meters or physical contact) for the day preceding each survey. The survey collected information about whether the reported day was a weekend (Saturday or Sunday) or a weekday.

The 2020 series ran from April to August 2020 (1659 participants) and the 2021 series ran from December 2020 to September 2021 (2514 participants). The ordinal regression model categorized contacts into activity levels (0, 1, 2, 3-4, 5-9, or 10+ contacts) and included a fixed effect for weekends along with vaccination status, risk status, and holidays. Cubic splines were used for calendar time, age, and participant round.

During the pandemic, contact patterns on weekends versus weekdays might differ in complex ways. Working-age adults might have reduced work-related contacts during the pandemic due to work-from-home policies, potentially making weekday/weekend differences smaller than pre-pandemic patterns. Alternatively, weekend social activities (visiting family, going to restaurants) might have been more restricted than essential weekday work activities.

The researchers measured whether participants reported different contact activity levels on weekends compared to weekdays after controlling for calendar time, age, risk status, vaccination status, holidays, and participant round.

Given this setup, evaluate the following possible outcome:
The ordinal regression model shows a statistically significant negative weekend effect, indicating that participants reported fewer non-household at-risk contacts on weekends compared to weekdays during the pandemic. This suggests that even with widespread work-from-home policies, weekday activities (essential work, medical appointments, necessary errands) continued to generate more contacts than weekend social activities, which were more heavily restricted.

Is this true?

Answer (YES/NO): YES